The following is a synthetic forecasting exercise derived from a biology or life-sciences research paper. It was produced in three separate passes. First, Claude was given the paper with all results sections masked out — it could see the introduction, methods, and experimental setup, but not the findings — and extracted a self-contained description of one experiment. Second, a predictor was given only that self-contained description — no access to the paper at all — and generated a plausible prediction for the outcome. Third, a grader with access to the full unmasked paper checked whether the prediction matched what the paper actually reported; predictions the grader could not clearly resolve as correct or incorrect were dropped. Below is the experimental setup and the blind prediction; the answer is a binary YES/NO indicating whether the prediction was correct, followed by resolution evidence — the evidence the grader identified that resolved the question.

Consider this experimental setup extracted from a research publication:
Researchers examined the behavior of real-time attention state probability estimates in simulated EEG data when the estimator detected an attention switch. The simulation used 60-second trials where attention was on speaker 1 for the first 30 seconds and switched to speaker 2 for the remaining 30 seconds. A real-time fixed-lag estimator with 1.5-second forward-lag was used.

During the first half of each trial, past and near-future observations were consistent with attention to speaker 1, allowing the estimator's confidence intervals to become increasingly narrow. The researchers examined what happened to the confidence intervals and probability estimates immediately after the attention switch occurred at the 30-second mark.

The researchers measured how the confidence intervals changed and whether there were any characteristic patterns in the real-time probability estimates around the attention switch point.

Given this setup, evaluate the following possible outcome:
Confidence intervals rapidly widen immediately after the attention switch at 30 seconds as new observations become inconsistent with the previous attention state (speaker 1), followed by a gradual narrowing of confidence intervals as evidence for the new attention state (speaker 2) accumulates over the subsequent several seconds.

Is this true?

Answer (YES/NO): NO